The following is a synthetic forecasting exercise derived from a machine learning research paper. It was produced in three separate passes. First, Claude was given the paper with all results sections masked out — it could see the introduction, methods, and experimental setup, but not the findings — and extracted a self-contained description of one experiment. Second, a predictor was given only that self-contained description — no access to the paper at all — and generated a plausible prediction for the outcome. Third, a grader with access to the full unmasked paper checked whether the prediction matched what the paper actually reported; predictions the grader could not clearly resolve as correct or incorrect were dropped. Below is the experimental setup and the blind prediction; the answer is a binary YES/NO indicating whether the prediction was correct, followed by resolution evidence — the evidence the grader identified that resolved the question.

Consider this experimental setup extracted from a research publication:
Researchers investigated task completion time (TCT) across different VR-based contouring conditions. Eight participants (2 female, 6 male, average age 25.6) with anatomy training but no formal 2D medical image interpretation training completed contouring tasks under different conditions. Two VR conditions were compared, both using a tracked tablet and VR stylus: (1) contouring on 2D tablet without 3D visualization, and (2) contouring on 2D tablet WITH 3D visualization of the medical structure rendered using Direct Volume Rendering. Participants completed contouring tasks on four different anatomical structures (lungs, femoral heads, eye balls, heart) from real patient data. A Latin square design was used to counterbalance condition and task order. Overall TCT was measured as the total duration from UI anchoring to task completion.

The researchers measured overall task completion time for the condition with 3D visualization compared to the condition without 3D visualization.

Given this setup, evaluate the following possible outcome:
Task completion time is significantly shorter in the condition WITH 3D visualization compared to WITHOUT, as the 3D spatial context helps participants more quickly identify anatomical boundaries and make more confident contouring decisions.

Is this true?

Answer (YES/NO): NO